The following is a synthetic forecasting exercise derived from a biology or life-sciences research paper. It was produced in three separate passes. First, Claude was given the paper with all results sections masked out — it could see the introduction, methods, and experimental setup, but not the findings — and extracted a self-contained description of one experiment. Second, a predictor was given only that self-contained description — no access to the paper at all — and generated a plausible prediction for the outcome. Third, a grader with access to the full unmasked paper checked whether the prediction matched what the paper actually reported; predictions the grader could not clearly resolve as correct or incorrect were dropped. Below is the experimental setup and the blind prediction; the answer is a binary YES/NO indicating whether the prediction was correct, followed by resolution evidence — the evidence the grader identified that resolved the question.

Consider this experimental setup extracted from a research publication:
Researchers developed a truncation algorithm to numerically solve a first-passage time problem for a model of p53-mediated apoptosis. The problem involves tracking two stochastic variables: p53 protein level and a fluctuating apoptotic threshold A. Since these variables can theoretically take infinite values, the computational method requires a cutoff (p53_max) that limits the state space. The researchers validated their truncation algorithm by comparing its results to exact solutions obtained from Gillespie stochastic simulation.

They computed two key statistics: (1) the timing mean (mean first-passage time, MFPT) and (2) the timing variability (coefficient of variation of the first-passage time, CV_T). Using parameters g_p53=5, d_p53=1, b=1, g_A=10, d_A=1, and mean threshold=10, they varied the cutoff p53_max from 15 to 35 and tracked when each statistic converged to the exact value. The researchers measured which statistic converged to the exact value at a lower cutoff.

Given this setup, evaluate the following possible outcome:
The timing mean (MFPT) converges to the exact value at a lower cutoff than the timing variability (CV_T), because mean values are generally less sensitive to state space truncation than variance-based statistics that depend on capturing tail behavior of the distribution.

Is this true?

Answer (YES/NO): YES